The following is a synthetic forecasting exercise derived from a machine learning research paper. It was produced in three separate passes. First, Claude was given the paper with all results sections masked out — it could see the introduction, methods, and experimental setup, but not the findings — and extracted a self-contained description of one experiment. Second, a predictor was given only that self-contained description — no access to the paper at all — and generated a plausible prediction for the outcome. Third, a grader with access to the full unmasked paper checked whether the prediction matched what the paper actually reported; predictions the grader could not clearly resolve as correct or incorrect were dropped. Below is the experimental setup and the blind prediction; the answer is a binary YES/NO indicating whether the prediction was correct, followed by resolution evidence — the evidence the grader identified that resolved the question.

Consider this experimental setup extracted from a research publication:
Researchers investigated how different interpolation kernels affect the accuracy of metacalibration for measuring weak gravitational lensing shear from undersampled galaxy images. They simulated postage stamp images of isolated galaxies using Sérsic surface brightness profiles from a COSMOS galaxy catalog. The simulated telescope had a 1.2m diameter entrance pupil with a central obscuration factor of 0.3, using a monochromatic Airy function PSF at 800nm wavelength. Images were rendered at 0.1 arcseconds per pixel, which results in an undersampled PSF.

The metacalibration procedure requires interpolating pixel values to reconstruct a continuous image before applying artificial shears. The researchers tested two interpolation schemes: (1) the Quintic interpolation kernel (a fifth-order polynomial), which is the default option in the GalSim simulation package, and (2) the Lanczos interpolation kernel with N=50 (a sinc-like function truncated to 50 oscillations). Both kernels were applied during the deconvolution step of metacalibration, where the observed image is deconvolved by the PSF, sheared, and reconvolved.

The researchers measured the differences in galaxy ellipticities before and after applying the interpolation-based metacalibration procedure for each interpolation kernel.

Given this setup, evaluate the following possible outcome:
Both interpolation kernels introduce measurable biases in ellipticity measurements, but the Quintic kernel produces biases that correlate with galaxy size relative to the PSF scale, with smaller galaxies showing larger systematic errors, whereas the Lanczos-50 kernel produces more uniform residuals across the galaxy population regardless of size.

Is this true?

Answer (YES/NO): NO